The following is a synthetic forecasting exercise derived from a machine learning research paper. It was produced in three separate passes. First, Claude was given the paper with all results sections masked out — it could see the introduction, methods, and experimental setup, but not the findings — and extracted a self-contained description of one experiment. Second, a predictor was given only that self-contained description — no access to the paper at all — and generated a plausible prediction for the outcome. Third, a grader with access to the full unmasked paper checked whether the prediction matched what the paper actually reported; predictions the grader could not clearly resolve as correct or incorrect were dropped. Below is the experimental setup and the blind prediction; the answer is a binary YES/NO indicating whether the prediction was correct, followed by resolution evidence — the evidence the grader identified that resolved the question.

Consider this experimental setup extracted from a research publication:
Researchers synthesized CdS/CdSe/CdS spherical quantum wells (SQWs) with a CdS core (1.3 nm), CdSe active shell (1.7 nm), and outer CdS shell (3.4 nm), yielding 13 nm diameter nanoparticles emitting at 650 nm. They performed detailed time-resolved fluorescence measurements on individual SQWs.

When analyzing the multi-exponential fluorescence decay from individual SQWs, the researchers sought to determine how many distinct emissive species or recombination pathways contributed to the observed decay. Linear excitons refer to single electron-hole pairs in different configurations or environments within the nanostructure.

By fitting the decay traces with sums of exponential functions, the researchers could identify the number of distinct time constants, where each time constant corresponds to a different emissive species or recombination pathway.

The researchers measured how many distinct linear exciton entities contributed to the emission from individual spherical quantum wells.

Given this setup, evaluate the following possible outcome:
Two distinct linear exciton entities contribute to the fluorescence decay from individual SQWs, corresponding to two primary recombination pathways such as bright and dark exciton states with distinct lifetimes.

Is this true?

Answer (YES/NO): NO